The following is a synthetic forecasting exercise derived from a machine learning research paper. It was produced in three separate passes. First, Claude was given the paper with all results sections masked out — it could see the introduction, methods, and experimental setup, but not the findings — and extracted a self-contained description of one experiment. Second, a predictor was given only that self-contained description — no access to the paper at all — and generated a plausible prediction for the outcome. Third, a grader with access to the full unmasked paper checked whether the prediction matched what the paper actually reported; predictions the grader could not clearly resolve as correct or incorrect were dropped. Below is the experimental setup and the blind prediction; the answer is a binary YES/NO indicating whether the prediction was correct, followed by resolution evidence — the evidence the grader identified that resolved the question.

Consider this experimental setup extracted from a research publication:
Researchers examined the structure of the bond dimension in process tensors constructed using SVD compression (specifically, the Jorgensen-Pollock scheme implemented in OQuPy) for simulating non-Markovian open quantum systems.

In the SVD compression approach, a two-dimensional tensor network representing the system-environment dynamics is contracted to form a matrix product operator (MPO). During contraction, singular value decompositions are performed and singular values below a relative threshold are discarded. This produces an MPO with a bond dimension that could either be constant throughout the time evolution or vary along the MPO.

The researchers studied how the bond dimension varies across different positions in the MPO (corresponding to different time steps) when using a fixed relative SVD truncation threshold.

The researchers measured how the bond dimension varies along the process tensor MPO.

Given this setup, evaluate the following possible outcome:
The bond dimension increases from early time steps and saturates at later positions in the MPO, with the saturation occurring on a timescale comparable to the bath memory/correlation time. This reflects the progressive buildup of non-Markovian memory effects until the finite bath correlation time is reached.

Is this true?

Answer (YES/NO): NO